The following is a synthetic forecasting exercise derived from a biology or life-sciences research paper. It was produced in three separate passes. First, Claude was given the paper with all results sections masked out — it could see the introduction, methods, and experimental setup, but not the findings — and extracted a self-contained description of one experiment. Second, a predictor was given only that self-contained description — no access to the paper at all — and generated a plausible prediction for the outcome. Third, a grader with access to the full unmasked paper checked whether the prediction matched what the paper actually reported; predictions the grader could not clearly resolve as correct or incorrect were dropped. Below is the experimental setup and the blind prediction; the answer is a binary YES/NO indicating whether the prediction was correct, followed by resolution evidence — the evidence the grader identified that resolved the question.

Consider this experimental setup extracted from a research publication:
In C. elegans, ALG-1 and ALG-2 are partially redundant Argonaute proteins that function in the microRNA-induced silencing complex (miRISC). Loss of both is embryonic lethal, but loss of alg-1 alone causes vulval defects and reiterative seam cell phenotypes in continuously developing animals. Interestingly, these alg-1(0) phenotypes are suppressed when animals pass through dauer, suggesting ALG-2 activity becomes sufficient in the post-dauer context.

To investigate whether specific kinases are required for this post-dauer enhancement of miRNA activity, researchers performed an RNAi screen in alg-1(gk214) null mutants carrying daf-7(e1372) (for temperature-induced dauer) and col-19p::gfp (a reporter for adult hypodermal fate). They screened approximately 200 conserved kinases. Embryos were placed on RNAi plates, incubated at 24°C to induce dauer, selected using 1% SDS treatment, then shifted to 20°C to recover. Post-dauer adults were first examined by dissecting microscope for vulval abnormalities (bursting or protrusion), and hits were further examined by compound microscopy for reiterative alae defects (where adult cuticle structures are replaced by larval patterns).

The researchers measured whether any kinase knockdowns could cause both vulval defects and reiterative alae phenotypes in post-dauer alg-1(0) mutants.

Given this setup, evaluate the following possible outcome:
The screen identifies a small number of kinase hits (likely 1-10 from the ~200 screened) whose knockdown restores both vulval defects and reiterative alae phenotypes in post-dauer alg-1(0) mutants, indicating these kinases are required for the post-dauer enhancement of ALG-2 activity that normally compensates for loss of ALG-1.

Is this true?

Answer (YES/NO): YES